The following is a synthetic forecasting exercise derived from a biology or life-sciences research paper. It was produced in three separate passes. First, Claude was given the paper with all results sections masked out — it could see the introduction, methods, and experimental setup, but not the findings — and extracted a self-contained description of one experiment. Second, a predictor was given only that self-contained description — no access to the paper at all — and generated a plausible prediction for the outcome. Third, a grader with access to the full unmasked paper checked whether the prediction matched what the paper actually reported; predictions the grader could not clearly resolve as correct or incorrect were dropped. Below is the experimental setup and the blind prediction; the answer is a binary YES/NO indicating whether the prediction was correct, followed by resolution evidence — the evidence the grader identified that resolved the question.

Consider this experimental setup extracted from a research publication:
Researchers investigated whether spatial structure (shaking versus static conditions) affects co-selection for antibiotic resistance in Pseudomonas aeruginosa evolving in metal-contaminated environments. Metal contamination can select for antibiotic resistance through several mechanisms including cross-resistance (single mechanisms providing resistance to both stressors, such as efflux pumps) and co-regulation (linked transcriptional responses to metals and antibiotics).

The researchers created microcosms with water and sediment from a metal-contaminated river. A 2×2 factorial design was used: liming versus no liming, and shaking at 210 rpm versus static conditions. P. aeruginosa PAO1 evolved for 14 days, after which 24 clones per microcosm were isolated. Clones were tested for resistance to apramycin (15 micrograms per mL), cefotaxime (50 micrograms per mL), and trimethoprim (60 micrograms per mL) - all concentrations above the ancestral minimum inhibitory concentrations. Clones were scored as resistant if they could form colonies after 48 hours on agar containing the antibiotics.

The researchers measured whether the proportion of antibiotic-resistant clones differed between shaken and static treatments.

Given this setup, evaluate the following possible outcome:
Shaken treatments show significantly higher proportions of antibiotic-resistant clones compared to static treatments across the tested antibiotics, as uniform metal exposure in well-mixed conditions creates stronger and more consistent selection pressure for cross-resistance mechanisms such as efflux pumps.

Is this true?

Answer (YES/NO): NO